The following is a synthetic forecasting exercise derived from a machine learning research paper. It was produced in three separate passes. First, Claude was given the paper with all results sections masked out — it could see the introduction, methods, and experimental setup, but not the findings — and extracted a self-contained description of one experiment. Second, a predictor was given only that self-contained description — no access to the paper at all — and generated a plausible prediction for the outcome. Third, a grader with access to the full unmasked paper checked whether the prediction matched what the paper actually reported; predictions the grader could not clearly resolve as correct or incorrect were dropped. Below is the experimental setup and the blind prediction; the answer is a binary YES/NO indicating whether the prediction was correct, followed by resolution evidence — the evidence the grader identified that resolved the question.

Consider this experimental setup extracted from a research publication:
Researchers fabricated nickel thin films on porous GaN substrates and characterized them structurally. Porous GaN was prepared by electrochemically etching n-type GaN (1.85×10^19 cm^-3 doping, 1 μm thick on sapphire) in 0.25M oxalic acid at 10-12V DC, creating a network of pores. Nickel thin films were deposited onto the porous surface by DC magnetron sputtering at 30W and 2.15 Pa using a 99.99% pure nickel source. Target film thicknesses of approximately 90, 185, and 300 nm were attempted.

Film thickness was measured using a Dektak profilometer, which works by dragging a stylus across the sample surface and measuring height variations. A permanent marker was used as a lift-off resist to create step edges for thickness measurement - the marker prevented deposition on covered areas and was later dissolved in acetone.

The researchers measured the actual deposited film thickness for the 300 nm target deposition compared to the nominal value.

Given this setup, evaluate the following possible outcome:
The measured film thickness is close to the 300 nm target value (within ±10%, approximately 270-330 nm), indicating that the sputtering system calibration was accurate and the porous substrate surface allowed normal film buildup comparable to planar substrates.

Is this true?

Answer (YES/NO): NO